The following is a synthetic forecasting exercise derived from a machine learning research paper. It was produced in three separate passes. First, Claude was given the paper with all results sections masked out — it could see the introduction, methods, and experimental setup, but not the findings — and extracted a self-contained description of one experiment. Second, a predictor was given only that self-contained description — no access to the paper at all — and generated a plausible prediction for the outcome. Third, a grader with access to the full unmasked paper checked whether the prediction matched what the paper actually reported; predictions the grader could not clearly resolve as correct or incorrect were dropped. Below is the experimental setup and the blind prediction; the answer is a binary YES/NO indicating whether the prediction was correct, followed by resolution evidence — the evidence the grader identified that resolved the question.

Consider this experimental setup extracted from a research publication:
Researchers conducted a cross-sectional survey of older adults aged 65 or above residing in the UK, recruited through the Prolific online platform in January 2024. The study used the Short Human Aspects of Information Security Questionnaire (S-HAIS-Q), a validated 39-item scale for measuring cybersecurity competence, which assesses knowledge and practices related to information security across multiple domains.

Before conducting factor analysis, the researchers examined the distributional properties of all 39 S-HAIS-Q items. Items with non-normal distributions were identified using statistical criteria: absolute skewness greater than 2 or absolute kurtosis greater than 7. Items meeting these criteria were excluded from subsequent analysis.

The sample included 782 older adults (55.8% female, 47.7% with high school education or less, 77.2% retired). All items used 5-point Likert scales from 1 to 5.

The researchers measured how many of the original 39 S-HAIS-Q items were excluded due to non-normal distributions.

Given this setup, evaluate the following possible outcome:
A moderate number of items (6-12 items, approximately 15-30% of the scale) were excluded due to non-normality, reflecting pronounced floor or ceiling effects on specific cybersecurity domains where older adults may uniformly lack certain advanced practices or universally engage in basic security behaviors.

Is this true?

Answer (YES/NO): NO